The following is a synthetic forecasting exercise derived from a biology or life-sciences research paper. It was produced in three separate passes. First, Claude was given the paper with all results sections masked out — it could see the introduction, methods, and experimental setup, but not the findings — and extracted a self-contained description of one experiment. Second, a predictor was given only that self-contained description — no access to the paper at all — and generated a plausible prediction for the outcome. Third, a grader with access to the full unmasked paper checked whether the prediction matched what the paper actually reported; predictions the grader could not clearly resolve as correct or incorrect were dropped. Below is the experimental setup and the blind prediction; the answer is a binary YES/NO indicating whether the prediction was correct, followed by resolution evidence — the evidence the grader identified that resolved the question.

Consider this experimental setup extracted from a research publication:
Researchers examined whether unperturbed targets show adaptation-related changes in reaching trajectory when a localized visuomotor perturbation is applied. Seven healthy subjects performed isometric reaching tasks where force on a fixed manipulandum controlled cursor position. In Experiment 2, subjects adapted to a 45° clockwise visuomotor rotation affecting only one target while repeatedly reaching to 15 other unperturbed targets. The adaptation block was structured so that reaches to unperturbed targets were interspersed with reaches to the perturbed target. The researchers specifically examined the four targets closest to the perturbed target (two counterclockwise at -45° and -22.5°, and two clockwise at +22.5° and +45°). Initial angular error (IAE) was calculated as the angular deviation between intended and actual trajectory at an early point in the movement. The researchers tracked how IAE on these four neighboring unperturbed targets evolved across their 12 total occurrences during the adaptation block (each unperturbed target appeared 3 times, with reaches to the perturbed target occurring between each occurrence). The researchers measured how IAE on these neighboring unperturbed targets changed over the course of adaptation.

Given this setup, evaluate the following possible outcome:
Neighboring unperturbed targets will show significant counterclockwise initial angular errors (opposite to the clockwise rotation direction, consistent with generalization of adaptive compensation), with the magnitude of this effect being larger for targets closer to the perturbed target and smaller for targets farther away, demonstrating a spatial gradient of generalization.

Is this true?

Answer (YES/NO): YES